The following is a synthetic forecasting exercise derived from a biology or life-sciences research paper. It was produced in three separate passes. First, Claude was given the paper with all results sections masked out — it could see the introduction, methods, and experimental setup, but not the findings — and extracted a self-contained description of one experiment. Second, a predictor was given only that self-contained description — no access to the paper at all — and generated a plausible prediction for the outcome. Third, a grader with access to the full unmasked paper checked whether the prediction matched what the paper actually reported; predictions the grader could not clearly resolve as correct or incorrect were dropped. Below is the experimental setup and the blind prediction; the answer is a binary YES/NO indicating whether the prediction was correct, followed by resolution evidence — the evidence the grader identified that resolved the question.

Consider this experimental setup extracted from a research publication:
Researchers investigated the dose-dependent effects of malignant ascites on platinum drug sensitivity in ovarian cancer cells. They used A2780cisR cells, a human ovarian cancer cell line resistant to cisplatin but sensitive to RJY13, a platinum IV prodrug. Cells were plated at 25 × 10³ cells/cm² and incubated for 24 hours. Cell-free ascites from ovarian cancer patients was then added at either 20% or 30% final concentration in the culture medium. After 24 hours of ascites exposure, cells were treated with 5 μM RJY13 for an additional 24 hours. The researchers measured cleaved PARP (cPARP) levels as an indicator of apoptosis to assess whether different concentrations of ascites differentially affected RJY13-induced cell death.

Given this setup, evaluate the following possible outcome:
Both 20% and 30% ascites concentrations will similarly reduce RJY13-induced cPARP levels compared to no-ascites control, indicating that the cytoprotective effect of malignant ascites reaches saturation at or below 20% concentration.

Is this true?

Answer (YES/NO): NO